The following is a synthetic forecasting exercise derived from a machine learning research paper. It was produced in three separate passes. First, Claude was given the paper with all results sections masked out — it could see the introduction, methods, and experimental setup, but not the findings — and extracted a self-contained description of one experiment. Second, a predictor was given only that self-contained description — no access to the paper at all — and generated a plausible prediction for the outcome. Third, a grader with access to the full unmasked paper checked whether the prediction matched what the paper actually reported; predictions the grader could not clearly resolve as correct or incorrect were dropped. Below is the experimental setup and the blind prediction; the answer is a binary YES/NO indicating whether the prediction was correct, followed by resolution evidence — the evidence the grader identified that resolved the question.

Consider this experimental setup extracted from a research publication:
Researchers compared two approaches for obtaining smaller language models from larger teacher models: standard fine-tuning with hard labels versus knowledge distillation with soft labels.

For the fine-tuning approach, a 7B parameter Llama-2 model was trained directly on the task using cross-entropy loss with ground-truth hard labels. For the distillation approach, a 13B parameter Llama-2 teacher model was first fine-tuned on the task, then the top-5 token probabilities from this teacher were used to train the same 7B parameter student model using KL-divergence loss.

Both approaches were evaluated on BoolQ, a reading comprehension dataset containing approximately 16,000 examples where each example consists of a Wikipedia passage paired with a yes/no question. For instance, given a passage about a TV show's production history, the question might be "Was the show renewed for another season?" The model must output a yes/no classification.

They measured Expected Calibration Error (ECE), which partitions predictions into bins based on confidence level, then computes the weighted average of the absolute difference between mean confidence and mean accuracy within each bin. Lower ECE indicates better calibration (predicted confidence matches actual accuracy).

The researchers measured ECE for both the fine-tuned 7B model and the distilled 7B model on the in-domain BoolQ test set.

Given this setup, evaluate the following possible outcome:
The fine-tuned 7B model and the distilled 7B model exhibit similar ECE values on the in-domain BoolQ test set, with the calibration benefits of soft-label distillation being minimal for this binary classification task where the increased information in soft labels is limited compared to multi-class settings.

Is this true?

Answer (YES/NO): NO